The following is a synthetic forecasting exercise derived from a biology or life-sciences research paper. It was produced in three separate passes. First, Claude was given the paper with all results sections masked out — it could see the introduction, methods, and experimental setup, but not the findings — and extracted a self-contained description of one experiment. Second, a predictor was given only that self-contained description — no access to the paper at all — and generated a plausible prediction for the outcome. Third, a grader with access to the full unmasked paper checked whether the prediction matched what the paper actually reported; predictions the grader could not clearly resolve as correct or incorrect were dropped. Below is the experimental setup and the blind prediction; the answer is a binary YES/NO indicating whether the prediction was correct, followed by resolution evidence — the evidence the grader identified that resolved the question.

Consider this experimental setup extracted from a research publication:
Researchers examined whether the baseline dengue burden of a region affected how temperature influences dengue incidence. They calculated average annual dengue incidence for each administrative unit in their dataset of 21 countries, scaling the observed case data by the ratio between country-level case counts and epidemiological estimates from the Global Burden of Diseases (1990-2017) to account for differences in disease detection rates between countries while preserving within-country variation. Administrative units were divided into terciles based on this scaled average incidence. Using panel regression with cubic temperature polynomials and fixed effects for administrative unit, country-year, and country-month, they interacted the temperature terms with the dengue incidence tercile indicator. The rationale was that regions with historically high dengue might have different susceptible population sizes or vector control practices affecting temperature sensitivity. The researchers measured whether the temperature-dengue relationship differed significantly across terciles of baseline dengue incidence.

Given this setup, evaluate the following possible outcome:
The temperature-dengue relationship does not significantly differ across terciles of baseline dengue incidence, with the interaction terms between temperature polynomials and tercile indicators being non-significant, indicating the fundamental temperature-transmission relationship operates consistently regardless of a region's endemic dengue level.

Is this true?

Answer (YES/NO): YES